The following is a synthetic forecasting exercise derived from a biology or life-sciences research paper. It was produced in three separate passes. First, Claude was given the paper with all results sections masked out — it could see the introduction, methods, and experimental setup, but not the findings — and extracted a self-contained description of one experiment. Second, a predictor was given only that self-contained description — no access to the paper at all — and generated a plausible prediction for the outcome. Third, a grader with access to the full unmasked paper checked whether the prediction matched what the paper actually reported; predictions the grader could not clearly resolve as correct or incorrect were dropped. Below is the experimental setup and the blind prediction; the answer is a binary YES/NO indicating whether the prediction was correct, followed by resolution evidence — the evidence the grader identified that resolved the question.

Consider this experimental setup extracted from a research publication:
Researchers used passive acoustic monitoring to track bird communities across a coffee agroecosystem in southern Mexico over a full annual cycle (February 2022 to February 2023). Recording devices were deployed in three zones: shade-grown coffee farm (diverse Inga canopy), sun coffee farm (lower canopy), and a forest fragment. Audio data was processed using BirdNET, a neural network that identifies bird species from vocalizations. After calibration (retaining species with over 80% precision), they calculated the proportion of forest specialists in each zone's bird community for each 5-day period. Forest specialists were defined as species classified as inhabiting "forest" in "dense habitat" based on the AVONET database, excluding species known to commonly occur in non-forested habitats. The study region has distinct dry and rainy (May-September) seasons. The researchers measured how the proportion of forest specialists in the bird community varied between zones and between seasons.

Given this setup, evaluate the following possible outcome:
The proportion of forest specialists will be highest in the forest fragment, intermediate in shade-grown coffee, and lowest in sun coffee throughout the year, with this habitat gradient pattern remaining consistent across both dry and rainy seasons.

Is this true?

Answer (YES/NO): YES